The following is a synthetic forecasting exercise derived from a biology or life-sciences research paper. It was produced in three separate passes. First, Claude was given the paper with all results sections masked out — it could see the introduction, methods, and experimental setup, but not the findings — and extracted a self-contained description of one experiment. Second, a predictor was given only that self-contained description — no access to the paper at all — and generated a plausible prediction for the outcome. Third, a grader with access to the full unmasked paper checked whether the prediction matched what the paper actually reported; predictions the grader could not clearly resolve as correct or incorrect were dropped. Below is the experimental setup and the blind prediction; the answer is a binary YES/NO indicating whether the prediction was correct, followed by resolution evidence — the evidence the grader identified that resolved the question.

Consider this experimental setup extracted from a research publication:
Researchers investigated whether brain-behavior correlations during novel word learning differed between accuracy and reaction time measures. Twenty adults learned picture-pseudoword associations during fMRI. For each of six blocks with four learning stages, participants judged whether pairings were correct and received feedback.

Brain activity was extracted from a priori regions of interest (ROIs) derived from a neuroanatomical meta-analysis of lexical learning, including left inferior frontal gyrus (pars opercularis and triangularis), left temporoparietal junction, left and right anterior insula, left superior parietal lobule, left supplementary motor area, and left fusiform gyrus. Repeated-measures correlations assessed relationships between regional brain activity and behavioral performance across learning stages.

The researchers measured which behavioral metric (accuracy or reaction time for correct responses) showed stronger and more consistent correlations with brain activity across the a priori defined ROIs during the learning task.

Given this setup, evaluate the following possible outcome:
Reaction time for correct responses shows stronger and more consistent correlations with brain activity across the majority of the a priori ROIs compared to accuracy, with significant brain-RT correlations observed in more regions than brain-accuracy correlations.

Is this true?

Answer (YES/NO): NO